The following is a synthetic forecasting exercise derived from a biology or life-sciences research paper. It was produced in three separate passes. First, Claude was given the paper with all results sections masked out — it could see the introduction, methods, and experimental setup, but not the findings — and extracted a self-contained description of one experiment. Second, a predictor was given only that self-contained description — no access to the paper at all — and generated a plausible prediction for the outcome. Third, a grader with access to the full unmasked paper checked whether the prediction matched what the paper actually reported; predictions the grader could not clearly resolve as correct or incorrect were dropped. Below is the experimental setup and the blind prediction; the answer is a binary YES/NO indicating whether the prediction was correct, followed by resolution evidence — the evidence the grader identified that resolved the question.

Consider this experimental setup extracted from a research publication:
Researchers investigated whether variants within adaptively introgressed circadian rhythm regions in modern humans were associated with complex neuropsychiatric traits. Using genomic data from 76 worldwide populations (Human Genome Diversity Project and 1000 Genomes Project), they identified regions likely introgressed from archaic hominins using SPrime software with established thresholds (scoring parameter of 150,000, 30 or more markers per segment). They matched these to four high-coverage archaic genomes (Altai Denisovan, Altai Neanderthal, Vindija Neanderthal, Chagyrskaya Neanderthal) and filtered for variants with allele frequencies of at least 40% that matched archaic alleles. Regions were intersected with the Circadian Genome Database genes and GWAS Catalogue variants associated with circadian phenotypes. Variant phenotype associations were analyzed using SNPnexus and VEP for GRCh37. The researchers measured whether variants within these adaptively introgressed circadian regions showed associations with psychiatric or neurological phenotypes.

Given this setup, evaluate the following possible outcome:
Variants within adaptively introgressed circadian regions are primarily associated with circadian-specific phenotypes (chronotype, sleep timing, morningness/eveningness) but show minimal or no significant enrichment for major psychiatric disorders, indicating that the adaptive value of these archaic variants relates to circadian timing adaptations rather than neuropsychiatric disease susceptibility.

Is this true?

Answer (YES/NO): NO